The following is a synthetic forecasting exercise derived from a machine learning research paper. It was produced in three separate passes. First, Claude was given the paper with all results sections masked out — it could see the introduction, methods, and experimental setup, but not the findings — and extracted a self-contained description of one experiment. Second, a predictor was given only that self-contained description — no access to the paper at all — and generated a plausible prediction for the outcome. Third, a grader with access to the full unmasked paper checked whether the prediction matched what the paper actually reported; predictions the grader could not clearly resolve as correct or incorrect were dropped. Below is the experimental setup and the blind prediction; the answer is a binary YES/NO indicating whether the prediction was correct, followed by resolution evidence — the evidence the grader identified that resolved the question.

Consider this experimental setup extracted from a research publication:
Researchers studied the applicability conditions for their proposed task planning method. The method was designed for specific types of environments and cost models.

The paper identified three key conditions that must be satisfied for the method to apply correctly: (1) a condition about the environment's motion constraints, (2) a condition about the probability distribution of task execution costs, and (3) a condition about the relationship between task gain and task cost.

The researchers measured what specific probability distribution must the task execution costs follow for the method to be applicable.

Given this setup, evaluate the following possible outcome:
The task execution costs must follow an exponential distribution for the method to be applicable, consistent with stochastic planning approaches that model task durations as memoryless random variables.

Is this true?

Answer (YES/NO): YES